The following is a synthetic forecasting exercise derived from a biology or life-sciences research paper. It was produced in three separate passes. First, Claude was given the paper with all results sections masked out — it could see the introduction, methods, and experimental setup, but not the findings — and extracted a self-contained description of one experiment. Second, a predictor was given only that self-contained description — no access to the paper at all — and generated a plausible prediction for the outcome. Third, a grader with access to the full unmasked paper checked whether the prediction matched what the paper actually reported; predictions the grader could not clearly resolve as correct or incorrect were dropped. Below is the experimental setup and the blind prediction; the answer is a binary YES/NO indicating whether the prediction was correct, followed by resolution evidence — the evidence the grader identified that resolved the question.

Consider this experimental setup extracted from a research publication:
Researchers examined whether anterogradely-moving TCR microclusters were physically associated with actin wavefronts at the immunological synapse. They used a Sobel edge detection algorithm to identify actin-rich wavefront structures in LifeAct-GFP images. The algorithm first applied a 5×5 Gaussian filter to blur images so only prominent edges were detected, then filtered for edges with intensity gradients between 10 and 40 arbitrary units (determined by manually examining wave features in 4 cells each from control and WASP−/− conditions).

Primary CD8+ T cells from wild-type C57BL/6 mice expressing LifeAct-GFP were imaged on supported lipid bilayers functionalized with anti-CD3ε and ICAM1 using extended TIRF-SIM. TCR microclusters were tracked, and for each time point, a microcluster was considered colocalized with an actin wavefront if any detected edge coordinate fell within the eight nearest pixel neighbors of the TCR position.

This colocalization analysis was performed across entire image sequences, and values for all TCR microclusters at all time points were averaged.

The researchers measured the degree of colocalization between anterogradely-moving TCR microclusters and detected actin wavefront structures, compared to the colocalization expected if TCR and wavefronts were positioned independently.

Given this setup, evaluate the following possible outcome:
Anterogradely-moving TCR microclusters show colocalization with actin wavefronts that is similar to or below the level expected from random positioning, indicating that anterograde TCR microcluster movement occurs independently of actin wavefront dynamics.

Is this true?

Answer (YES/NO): NO